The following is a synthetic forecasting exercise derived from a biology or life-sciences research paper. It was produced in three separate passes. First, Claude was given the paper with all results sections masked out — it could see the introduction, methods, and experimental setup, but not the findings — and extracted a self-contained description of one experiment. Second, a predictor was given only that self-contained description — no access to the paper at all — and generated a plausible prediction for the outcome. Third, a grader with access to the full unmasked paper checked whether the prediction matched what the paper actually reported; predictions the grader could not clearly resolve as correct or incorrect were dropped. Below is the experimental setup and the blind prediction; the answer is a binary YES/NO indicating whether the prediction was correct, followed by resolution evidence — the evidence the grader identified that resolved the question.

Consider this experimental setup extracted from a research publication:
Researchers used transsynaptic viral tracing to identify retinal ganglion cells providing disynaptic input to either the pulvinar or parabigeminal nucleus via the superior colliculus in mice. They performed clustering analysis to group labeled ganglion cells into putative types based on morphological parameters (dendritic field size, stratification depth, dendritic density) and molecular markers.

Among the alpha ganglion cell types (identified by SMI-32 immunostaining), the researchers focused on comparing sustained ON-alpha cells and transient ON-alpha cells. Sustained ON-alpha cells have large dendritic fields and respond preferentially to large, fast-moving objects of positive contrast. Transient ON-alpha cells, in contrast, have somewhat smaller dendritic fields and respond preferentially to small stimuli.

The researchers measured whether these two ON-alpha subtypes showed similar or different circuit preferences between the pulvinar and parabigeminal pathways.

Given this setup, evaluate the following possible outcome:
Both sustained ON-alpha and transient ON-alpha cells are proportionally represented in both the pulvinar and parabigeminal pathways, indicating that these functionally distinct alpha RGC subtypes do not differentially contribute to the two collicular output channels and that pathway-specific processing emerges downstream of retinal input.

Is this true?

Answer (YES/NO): NO